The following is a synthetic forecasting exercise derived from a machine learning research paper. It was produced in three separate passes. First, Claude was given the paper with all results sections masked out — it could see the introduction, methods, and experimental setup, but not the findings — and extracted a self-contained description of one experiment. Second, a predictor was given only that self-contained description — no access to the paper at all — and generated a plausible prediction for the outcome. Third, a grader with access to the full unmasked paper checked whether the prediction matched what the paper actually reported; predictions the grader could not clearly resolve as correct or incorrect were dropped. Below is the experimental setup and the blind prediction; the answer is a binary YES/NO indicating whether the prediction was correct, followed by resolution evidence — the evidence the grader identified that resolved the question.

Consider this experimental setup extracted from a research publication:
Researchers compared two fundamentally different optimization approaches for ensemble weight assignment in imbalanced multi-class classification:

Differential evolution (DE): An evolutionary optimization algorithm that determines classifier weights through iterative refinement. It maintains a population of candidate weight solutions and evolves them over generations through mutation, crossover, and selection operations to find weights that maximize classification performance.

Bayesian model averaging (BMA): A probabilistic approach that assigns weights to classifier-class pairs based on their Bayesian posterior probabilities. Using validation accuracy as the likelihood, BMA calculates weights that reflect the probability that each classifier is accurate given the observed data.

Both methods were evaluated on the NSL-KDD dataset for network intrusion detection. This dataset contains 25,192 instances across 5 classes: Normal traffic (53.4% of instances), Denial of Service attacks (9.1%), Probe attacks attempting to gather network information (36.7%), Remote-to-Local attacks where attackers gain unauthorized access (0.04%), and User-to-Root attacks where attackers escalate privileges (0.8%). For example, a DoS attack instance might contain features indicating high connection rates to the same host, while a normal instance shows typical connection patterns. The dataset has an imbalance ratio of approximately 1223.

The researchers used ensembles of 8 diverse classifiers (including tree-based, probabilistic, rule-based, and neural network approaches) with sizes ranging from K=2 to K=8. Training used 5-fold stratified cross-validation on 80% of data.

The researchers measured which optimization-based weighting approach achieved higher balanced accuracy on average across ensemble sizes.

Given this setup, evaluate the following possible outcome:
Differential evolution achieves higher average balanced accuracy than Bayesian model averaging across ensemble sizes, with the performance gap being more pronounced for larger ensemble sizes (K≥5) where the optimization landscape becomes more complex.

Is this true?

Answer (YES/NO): YES